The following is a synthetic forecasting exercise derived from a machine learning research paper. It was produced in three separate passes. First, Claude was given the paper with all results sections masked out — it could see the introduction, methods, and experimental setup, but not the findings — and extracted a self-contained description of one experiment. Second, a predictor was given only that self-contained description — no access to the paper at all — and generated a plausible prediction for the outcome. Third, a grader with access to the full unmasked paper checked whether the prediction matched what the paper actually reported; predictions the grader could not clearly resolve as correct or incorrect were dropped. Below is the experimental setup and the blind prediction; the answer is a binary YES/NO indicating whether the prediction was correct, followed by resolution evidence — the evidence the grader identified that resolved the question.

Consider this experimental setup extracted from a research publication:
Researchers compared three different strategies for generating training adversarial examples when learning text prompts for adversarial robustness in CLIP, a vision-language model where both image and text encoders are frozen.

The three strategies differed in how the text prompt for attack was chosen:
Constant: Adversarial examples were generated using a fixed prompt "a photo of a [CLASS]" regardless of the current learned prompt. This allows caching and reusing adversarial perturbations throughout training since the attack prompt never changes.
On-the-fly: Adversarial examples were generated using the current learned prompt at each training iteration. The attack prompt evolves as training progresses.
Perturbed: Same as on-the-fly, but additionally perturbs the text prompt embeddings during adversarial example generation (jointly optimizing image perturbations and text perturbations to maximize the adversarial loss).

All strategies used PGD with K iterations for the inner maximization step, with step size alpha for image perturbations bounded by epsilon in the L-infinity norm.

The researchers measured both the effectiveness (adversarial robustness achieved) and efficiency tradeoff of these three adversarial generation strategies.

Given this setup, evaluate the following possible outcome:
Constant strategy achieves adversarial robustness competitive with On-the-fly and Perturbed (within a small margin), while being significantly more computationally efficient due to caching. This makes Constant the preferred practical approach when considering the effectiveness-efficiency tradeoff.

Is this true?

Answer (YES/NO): NO